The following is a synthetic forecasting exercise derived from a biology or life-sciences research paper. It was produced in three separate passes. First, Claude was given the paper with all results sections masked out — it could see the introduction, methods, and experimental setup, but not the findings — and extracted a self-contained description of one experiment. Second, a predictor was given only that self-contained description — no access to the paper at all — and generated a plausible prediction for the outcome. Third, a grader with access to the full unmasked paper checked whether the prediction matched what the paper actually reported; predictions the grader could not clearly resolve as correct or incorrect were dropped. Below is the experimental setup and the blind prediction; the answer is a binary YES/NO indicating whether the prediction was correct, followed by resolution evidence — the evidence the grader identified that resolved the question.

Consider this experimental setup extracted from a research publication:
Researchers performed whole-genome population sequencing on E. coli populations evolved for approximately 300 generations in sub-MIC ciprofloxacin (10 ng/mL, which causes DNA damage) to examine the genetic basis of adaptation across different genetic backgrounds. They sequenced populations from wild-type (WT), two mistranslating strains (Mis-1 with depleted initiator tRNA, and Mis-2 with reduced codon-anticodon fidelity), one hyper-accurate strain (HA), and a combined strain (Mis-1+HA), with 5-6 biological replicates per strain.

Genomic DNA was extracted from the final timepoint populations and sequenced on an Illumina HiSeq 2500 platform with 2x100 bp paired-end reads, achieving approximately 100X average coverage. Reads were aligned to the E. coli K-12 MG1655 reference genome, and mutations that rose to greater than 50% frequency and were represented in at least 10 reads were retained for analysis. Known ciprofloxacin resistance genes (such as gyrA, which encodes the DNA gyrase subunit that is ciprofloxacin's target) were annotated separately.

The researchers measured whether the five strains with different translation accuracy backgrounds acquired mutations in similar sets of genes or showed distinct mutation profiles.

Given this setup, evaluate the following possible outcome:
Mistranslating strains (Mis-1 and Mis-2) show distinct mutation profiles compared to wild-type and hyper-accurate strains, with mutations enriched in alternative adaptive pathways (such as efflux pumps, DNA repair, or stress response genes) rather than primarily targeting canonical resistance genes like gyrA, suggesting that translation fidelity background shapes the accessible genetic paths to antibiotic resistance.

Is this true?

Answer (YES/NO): NO